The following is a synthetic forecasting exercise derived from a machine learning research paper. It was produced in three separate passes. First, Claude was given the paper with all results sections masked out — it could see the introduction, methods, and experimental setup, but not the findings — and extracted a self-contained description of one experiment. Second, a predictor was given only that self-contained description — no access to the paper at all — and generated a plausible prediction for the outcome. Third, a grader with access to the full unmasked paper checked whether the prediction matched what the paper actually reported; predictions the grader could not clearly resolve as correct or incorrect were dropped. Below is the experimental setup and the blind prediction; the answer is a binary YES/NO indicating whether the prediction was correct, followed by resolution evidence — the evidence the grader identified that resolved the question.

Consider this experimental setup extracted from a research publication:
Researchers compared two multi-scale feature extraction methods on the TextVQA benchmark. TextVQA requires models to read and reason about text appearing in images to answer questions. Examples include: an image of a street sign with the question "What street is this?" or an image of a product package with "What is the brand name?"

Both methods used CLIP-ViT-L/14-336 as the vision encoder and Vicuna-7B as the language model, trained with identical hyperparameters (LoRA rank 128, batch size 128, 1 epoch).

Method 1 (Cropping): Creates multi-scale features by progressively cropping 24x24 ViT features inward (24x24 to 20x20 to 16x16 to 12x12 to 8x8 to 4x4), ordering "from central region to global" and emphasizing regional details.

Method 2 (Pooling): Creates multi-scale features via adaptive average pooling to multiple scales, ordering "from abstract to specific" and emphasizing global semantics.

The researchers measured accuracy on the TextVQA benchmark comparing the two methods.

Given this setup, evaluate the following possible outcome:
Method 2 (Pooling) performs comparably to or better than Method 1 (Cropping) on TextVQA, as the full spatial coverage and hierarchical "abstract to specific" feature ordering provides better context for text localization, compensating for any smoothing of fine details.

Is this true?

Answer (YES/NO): YES